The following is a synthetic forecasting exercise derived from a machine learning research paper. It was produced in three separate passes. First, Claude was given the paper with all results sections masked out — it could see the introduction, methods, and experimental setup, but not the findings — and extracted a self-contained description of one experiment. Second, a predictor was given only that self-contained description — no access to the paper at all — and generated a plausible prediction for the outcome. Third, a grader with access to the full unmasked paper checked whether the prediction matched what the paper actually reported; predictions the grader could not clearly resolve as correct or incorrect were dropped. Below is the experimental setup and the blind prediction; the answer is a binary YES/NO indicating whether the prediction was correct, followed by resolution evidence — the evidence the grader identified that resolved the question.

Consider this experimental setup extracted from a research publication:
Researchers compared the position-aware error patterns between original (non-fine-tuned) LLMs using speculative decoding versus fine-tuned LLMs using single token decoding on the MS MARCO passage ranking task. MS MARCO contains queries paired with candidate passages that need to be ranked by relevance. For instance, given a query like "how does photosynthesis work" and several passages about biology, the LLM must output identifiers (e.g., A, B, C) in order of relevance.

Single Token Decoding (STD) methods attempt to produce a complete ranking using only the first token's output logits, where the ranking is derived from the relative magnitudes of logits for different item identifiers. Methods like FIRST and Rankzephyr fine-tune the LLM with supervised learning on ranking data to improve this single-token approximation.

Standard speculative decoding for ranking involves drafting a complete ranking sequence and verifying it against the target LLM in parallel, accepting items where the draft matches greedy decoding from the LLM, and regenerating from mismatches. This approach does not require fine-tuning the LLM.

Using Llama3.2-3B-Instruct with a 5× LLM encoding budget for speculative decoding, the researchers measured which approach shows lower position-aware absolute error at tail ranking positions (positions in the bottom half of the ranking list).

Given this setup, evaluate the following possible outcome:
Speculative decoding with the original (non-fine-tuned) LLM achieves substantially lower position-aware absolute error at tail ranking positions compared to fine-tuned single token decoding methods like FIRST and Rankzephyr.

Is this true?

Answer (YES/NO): YES